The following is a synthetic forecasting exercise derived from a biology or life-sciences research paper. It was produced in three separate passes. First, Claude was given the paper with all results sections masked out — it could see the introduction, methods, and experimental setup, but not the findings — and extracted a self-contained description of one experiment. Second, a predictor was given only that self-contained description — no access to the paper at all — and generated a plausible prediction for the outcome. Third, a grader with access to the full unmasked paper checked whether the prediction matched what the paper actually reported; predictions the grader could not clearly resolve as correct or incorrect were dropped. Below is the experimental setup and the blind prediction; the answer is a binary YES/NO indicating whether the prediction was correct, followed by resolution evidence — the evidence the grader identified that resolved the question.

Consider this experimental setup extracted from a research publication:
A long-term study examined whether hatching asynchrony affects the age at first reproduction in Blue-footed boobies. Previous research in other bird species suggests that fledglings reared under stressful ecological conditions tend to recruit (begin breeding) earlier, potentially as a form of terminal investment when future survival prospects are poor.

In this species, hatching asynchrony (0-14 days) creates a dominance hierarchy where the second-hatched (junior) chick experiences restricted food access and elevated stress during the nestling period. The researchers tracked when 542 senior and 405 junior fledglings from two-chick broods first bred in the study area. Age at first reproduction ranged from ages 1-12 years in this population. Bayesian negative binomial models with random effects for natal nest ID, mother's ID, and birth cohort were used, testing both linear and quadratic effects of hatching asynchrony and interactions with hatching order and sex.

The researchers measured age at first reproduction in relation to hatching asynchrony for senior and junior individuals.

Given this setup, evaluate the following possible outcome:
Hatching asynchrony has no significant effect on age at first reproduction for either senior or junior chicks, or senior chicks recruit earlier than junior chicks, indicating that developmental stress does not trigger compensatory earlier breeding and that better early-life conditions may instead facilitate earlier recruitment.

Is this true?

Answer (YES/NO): YES